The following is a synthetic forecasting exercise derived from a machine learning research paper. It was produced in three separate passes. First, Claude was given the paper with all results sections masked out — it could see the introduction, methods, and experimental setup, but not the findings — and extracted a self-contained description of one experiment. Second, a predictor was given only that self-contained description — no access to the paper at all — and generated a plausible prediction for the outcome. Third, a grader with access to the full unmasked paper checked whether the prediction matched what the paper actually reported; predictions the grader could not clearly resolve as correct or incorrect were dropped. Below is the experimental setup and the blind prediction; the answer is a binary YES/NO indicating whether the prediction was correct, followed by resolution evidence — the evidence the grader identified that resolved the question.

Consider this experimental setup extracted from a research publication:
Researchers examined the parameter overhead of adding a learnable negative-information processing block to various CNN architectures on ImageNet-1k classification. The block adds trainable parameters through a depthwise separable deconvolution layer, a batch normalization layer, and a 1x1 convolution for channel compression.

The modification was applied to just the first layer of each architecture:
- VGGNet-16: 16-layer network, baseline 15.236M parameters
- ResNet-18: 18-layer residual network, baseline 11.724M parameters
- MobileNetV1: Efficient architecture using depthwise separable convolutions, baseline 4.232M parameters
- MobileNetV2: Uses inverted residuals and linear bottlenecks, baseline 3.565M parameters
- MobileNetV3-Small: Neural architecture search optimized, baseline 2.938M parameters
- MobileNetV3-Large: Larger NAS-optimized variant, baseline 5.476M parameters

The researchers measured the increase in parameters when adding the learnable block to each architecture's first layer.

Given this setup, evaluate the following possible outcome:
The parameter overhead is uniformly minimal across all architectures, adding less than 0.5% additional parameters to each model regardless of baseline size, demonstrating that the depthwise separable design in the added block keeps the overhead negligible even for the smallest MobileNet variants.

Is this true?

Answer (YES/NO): YES